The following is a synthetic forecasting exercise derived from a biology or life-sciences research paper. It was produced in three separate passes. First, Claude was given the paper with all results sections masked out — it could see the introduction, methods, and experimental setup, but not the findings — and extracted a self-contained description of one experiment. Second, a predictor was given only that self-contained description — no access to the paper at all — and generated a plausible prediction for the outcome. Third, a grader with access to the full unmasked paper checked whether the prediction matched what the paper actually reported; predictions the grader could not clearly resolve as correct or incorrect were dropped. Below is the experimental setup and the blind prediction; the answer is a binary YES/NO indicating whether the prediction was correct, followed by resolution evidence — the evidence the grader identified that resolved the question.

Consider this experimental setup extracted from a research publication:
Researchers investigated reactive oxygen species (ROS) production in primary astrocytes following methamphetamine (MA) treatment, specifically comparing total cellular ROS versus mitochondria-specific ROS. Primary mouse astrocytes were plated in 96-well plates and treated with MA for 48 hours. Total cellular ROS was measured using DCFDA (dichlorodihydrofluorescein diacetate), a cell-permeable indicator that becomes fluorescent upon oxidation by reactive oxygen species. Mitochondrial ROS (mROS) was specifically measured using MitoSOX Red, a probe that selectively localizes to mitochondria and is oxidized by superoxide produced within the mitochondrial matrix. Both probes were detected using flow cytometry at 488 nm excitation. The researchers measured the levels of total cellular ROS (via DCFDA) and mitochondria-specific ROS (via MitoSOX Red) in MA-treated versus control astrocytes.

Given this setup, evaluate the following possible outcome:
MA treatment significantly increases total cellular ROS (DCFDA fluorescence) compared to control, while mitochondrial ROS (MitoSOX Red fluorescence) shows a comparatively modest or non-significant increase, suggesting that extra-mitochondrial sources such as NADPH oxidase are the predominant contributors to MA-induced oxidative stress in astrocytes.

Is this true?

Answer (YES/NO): NO